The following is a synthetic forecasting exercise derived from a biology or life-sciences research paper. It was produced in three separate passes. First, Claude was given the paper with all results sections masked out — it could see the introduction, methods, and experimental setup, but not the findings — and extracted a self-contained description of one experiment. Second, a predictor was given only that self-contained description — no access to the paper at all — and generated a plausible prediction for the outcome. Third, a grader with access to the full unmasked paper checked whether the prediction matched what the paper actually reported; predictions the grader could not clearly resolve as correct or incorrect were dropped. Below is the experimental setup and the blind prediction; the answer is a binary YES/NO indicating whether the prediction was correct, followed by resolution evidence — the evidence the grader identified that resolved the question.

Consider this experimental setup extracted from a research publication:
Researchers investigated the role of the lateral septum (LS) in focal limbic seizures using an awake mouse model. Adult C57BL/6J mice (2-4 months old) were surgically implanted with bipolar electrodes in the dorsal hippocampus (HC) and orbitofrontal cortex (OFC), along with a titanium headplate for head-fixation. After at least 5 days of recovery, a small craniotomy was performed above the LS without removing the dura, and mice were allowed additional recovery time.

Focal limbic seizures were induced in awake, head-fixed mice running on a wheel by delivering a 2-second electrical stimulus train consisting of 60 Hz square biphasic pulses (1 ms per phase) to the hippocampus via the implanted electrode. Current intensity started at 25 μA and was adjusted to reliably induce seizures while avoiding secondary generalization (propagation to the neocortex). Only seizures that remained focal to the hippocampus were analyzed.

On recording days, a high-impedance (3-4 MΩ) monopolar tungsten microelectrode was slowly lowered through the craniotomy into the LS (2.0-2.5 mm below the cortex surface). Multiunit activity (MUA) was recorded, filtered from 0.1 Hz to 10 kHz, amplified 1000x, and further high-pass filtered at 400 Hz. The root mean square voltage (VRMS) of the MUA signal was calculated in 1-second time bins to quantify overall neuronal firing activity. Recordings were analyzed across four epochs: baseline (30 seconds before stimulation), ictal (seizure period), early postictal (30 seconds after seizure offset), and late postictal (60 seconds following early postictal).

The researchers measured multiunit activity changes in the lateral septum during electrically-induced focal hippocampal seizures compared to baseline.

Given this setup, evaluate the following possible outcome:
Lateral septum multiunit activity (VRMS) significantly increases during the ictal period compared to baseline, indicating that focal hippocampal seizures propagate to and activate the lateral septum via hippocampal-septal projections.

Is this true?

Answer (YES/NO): YES